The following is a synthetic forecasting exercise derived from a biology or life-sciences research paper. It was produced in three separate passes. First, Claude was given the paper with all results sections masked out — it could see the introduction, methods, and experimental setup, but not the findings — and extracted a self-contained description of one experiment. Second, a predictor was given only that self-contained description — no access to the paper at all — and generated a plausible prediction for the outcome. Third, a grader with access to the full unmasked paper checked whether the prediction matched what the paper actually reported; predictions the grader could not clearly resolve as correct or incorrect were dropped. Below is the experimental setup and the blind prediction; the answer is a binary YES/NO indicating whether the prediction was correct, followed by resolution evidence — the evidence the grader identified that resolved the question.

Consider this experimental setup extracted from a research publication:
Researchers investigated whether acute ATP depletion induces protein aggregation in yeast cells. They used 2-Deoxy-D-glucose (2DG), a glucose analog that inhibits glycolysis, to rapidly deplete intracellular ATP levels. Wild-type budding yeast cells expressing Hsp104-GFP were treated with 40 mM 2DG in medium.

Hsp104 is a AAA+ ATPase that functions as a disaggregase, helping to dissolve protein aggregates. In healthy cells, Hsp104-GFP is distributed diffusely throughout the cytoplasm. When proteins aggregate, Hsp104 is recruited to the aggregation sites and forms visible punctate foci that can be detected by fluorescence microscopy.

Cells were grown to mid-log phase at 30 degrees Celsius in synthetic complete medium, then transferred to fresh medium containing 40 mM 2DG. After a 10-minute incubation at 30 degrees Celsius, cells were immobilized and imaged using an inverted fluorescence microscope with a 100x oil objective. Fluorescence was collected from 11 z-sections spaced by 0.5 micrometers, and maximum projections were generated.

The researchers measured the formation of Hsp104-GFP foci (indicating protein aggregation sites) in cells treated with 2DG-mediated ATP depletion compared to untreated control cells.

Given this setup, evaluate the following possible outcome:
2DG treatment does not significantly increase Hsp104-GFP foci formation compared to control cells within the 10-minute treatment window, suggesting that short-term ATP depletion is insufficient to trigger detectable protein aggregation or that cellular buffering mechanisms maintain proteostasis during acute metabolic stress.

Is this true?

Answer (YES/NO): NO